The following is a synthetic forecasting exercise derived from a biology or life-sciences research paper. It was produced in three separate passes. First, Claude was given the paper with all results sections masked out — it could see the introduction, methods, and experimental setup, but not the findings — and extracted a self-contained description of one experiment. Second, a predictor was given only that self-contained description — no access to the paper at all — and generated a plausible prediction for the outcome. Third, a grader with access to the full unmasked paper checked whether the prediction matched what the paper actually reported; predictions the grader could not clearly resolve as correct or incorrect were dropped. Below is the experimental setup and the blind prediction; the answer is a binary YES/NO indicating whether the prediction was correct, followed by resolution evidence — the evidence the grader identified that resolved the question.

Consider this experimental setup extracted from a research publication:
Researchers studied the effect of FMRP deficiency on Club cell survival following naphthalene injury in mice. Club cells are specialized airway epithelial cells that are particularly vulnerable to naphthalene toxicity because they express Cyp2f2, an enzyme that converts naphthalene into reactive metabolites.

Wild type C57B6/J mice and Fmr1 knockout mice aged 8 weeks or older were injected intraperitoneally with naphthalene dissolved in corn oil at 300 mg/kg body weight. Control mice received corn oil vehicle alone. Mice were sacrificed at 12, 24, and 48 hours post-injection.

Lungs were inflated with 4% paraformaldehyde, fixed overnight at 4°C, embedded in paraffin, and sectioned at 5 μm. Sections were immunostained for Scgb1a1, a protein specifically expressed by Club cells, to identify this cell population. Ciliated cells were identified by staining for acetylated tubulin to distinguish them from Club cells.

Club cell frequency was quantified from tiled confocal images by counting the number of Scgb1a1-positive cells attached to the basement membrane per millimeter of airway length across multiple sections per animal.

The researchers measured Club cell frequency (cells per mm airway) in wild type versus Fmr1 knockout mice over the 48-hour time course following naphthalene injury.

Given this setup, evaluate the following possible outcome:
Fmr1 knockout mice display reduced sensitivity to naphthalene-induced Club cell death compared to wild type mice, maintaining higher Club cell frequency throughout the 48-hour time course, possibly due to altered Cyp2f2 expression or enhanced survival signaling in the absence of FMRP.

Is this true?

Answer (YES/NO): NO